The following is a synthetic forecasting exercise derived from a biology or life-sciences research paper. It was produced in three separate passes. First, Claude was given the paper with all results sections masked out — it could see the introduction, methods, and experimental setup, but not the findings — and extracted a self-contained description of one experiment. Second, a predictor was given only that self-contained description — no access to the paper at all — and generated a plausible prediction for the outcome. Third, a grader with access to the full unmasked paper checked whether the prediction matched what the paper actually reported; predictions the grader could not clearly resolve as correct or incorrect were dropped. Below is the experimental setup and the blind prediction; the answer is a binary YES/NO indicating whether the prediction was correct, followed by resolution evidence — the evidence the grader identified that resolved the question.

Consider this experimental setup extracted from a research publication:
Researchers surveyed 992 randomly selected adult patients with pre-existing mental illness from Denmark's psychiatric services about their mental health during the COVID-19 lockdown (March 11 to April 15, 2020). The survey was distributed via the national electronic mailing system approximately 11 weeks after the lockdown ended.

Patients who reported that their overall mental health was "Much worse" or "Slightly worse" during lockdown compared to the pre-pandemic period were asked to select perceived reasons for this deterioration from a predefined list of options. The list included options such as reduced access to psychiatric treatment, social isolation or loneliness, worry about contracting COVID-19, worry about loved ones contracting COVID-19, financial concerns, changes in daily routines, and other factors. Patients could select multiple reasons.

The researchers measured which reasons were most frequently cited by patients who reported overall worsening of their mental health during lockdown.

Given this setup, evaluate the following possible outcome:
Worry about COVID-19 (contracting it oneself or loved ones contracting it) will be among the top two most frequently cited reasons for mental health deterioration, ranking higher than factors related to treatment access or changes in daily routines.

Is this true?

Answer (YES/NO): NO